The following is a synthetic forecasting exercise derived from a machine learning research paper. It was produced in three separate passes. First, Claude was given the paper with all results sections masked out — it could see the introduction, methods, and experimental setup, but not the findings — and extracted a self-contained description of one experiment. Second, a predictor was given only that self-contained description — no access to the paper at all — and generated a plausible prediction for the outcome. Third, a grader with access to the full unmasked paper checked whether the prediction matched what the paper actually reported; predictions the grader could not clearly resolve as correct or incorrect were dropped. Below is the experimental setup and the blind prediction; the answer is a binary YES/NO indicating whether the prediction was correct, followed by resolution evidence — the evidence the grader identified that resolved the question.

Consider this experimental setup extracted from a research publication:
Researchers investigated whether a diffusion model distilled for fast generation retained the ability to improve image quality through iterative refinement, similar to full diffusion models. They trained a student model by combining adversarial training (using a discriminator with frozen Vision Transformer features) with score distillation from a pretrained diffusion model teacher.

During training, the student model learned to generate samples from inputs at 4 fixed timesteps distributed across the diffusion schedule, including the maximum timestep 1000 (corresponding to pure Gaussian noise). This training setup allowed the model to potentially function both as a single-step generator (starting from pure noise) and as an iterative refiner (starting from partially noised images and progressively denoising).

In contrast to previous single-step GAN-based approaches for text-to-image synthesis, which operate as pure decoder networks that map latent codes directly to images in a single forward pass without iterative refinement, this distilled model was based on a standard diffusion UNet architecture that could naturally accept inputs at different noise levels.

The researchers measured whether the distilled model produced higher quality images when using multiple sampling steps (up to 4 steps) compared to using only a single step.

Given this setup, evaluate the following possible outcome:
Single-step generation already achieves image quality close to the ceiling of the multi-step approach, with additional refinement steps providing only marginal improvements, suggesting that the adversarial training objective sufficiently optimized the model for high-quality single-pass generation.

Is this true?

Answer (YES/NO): NO